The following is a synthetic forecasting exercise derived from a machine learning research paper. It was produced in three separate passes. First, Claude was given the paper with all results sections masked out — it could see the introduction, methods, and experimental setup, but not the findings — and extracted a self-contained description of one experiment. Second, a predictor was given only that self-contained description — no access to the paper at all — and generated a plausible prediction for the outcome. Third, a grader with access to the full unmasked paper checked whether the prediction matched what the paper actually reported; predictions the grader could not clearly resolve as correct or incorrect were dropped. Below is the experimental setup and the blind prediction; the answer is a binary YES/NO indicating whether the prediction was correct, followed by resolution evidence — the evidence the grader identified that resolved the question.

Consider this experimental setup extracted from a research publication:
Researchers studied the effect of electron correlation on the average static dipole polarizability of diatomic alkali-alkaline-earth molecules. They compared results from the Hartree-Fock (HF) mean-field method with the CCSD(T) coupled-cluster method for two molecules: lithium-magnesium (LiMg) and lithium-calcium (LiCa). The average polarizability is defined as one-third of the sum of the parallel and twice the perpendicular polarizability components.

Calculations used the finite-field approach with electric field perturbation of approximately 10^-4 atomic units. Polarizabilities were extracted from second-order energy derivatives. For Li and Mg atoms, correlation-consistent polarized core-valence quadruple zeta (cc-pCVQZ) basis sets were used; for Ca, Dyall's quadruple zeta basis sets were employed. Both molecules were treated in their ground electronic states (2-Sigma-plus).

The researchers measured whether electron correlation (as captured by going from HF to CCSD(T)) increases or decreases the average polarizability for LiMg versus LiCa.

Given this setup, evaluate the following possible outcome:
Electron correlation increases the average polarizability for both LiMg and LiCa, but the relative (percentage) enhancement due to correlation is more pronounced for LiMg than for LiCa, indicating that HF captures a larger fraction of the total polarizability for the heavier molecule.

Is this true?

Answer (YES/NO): NO